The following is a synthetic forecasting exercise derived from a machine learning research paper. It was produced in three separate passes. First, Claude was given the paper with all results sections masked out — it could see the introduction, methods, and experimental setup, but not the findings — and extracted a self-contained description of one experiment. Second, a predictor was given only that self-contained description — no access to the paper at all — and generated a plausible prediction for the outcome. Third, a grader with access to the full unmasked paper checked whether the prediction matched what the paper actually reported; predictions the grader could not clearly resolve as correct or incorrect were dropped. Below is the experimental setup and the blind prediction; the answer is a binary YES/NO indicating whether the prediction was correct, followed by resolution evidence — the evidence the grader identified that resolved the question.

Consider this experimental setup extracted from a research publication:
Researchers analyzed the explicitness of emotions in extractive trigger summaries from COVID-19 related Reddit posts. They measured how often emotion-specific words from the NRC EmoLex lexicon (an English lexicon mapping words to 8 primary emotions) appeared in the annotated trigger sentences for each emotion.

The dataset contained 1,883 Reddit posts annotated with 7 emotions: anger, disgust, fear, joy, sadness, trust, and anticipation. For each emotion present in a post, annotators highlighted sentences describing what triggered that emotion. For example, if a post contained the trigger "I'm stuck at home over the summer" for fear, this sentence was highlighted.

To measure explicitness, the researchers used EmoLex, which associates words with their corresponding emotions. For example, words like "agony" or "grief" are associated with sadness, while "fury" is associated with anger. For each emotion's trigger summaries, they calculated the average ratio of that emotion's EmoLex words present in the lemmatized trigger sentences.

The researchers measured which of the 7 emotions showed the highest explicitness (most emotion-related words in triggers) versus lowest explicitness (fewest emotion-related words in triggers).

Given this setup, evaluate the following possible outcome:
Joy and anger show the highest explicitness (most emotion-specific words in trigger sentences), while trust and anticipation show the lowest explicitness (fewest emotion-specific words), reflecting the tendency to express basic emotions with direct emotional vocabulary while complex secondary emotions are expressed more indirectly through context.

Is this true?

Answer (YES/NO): NO